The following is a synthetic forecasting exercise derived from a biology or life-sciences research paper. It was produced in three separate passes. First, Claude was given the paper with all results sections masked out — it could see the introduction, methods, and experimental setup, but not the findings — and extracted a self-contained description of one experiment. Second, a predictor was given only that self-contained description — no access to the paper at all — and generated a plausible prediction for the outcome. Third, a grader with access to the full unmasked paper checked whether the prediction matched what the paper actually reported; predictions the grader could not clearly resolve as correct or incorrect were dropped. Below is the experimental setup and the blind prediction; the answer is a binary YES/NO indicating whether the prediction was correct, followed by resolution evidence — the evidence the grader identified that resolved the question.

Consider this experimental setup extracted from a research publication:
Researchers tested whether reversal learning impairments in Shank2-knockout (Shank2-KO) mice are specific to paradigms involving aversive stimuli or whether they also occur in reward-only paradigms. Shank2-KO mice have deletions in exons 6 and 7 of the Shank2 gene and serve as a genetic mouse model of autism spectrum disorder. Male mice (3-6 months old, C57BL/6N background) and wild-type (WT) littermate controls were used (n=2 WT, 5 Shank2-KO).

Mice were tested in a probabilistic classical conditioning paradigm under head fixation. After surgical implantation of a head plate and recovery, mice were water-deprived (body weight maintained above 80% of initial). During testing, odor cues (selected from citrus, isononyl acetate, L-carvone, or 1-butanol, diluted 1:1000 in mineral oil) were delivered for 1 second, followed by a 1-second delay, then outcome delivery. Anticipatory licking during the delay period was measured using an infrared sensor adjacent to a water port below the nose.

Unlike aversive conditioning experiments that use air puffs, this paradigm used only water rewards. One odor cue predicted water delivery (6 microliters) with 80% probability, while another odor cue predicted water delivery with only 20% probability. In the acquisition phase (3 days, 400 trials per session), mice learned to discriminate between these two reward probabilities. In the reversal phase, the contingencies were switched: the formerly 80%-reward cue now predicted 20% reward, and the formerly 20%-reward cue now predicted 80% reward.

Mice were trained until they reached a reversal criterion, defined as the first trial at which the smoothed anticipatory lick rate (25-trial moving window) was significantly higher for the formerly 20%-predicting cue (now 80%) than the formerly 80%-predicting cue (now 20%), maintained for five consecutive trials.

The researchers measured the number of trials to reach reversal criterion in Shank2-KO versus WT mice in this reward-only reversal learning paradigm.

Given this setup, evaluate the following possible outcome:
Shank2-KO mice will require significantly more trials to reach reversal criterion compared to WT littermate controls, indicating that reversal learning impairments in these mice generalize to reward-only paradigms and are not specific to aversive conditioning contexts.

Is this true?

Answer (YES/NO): NO